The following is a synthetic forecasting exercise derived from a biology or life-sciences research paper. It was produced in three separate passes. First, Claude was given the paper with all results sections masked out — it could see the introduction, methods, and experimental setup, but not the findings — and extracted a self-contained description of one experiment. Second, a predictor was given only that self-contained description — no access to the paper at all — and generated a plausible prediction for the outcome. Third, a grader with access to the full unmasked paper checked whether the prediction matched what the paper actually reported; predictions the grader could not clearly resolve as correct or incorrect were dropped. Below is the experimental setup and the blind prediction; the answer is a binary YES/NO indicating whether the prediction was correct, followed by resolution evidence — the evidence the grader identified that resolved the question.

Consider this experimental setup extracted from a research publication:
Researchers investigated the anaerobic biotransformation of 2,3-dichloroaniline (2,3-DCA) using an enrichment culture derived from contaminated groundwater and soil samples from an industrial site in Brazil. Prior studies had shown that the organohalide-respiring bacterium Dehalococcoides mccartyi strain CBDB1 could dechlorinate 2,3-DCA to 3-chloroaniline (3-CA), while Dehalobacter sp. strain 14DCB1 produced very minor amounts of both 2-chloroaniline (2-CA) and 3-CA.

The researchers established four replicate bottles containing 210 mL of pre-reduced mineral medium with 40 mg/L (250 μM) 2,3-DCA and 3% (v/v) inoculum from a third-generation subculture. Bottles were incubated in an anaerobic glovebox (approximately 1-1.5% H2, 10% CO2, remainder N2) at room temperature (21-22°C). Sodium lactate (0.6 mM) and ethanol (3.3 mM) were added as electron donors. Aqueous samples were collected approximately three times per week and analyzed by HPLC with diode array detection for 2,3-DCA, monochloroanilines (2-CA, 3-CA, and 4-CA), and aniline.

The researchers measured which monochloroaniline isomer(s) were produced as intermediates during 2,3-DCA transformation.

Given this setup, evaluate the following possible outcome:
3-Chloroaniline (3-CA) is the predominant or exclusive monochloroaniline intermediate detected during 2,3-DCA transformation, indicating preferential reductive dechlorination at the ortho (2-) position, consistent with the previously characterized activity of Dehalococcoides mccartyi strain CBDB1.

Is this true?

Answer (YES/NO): NO